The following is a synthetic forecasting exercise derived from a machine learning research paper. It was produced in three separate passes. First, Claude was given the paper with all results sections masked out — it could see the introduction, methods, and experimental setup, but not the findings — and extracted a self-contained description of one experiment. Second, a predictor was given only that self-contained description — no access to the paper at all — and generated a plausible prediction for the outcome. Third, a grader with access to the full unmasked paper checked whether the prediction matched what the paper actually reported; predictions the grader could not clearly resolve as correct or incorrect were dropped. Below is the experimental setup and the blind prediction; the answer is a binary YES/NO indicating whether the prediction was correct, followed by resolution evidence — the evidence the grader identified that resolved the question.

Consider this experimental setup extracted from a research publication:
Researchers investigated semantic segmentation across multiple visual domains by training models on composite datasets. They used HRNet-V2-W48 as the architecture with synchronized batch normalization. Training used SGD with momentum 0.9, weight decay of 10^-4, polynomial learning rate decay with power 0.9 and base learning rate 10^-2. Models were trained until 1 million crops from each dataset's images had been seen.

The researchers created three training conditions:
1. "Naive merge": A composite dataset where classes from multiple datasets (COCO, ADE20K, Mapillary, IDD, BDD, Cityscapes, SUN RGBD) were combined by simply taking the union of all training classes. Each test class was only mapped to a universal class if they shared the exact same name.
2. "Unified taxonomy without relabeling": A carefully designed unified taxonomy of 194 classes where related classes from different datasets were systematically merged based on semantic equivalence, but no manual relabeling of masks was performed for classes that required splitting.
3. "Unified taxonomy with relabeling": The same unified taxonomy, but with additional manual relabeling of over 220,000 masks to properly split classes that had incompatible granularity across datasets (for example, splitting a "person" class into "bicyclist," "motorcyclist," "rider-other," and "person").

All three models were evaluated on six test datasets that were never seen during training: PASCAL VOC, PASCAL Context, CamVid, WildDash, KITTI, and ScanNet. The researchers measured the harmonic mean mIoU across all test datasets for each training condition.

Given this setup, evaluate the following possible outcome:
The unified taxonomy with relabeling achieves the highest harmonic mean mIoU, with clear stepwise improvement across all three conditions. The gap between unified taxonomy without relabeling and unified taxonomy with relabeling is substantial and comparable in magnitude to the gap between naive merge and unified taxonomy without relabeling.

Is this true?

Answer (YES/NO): NO